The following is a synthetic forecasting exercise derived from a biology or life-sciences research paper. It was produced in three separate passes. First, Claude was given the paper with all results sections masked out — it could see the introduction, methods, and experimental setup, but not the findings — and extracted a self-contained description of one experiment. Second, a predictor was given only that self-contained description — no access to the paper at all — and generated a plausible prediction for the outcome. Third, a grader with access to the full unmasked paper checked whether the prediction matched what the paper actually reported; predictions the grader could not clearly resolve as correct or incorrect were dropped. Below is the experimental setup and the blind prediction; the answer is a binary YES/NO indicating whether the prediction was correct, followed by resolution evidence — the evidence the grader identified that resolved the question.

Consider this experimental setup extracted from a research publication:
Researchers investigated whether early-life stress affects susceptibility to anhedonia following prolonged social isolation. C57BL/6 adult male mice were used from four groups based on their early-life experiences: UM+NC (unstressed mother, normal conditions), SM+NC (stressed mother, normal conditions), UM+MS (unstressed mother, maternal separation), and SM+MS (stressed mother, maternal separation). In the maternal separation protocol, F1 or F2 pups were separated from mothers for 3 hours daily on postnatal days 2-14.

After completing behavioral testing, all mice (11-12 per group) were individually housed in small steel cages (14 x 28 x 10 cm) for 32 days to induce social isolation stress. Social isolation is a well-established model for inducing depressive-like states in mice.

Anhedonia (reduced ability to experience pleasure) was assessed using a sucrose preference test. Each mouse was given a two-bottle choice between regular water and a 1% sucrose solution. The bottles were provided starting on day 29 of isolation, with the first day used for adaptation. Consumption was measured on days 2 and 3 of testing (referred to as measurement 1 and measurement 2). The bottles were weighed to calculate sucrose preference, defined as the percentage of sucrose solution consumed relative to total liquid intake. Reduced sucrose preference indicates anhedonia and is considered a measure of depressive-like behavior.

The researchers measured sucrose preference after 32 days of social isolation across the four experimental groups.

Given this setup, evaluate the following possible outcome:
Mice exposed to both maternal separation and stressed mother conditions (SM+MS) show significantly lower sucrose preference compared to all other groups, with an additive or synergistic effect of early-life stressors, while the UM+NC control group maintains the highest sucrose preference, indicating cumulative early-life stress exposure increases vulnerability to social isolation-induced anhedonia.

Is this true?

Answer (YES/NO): NO